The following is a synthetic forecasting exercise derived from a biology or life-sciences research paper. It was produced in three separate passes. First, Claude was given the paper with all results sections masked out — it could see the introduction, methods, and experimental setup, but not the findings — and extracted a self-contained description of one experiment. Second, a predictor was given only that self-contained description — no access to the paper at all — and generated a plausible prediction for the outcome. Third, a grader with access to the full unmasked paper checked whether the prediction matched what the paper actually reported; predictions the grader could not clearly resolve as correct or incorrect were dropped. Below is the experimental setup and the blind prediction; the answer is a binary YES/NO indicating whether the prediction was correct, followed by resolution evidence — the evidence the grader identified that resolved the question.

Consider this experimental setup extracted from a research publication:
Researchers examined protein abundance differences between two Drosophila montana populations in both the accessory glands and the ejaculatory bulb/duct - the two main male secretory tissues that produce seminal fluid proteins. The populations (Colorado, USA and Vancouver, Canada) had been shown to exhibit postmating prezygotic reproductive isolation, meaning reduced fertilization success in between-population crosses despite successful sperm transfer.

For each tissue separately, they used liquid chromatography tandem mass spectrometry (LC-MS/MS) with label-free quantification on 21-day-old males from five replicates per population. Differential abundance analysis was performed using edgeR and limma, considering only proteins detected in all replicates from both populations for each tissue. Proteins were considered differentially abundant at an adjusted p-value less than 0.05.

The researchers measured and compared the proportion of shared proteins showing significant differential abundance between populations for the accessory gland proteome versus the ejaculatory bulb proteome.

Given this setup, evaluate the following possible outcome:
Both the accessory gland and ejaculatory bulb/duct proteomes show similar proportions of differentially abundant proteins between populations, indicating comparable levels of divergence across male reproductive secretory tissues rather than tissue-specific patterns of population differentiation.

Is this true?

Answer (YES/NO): NO